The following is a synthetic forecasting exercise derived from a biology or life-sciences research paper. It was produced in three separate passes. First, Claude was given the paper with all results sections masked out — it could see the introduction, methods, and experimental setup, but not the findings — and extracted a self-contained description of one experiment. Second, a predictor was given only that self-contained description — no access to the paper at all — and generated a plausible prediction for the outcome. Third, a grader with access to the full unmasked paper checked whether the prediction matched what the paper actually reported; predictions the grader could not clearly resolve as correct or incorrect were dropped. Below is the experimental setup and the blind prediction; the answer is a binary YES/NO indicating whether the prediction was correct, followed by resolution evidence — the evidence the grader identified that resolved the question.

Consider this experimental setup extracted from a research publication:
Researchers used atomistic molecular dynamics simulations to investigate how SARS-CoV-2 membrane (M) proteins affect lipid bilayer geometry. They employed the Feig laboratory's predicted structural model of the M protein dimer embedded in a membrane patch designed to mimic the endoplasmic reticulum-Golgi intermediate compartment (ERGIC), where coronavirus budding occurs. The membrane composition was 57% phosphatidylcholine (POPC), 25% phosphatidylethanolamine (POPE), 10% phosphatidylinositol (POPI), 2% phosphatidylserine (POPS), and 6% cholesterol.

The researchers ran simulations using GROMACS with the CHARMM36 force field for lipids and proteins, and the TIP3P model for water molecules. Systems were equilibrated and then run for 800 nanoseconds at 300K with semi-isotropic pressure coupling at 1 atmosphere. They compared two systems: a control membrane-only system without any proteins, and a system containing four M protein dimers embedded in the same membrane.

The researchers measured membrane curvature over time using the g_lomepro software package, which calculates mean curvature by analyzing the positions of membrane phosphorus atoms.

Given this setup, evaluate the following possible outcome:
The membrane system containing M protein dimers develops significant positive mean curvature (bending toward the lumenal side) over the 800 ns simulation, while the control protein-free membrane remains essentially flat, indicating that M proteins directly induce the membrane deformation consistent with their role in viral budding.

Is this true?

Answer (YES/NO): YES